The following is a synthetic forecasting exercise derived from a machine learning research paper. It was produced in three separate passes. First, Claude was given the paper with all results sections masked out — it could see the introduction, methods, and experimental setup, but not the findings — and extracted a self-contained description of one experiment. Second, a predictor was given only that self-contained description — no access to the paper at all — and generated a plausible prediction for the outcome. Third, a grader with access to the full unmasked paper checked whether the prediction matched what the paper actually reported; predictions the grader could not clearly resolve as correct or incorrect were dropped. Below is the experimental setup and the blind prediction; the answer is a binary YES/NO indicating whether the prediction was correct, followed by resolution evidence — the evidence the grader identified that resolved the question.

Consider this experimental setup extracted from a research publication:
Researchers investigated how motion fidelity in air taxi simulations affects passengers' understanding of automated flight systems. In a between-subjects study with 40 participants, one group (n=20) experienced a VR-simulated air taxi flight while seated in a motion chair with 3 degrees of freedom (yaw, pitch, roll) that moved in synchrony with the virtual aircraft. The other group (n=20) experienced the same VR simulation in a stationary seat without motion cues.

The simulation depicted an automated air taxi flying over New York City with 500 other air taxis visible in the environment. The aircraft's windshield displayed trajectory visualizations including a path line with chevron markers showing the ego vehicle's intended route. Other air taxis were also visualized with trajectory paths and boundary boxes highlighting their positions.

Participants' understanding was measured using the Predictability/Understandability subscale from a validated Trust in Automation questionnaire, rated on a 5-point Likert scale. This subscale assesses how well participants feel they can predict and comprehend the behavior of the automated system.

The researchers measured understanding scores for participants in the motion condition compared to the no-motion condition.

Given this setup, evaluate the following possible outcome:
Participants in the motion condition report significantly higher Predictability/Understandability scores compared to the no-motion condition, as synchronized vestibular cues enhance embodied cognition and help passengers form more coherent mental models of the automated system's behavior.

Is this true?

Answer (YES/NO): NO